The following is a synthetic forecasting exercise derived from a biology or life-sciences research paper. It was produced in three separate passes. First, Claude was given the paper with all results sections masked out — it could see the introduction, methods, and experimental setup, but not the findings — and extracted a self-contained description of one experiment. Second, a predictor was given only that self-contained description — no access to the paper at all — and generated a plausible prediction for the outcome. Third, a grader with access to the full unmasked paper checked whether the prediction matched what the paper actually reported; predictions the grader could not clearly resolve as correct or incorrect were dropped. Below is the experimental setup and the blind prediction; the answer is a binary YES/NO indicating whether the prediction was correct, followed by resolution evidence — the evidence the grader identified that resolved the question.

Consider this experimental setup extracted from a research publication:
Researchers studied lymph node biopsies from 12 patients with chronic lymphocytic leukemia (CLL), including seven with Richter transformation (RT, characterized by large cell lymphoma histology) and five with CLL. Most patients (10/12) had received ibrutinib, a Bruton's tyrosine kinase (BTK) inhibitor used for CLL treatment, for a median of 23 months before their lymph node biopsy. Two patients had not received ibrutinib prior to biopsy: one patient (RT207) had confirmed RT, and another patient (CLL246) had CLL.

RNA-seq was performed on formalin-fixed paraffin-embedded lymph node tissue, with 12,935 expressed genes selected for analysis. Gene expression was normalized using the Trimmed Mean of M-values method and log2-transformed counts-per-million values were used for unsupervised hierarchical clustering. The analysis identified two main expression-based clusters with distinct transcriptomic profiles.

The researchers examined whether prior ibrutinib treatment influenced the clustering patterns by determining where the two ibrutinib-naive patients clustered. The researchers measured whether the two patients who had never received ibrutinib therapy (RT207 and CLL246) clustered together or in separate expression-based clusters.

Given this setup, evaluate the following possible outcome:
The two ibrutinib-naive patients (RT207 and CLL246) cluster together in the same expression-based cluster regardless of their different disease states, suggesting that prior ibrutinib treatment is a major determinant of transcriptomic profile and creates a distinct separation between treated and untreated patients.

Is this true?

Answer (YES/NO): NO